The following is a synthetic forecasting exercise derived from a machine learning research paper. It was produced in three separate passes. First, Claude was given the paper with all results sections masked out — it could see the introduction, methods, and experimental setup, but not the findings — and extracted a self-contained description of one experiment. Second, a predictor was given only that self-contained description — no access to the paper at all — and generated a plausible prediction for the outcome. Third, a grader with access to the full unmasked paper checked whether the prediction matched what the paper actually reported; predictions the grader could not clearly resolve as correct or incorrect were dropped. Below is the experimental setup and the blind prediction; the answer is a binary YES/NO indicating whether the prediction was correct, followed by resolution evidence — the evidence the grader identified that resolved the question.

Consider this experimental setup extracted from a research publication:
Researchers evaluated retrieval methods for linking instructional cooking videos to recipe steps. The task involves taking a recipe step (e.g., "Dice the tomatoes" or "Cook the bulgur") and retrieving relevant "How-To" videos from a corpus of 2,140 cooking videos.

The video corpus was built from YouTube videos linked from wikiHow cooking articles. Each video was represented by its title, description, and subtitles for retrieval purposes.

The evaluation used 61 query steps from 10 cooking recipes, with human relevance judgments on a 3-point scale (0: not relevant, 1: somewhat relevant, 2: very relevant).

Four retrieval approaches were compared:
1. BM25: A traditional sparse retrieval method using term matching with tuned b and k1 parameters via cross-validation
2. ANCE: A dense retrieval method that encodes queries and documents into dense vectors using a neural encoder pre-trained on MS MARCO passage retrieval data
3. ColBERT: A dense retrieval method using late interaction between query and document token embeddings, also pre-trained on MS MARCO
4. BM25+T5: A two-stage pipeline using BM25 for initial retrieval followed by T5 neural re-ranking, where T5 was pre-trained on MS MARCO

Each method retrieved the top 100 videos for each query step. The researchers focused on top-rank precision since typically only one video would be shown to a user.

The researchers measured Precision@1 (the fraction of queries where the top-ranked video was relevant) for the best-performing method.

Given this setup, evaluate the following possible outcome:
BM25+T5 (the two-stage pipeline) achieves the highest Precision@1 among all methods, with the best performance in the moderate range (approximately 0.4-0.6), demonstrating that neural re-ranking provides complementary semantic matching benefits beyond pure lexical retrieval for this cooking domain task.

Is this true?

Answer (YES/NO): NO